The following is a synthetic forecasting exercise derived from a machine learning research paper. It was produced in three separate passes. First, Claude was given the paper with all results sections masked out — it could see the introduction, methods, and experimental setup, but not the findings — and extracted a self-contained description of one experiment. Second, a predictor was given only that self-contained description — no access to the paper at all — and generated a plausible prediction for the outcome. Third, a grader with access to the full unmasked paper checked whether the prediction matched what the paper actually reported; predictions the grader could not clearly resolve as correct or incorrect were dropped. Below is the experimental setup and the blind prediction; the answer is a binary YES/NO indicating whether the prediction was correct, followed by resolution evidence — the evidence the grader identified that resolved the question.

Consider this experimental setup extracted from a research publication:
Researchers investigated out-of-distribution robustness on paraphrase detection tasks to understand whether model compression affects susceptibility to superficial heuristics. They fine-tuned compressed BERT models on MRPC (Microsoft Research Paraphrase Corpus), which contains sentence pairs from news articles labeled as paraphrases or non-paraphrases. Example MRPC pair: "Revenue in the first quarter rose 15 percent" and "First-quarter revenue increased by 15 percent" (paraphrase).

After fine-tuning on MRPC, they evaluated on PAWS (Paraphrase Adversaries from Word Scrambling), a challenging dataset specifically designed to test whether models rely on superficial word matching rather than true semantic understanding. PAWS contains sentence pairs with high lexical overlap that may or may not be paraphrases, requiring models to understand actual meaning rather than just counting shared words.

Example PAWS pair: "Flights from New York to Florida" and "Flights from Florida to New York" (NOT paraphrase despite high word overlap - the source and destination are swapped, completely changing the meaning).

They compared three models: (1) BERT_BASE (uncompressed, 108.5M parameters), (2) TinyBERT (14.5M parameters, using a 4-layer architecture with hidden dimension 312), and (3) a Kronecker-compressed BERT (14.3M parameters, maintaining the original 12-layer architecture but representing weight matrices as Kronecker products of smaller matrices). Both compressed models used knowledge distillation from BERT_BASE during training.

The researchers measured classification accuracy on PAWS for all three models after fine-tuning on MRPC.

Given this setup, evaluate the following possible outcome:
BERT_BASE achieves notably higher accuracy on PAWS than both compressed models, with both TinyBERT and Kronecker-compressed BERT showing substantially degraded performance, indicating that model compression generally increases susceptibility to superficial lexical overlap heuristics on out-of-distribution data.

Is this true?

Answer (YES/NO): NO